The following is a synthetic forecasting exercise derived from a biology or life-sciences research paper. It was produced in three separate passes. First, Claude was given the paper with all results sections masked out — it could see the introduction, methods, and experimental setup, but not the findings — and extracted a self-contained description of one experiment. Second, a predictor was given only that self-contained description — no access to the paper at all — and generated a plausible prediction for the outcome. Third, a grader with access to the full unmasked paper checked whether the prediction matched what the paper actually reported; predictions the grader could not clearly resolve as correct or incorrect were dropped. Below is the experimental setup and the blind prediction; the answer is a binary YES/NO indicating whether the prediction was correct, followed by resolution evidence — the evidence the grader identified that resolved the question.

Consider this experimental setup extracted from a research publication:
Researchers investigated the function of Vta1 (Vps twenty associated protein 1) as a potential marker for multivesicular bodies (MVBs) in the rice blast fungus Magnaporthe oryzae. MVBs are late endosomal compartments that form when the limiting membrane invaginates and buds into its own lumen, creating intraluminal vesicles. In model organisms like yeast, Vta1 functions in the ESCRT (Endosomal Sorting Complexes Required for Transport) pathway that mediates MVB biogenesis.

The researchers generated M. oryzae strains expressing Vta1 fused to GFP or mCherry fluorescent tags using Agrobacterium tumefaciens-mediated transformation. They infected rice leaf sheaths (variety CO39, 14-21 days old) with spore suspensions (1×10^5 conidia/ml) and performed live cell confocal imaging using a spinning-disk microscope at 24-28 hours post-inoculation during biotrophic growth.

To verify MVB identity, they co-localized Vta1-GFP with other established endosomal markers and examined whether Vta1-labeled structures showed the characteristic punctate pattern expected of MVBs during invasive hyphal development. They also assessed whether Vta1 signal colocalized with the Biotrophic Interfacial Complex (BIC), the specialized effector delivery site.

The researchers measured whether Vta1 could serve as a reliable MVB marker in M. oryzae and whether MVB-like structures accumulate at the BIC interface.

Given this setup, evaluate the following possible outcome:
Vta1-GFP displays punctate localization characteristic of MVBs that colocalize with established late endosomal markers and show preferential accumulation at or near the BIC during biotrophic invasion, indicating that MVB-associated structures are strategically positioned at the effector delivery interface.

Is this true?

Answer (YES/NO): YES